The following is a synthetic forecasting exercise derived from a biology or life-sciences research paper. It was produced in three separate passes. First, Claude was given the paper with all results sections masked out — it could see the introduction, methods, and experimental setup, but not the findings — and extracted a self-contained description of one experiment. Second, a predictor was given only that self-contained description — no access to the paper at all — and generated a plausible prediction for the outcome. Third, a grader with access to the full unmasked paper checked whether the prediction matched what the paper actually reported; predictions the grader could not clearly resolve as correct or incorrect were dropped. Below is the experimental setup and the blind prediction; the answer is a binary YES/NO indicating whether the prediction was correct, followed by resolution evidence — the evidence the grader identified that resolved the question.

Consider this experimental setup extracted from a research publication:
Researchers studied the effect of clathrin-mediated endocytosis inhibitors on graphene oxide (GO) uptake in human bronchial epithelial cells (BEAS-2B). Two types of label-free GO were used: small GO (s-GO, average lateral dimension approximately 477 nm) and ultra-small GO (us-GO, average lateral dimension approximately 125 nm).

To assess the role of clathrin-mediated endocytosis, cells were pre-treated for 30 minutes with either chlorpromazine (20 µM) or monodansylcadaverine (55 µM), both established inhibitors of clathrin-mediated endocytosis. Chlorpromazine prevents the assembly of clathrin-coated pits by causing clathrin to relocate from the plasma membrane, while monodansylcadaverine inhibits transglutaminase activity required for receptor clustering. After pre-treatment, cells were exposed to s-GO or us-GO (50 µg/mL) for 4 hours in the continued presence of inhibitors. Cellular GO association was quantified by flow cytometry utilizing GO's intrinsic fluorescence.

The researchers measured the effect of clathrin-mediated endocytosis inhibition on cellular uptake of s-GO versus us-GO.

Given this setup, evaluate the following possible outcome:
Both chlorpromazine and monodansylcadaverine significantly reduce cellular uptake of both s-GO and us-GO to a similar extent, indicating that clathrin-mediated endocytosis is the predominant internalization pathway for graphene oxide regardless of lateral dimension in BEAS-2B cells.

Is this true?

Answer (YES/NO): NO